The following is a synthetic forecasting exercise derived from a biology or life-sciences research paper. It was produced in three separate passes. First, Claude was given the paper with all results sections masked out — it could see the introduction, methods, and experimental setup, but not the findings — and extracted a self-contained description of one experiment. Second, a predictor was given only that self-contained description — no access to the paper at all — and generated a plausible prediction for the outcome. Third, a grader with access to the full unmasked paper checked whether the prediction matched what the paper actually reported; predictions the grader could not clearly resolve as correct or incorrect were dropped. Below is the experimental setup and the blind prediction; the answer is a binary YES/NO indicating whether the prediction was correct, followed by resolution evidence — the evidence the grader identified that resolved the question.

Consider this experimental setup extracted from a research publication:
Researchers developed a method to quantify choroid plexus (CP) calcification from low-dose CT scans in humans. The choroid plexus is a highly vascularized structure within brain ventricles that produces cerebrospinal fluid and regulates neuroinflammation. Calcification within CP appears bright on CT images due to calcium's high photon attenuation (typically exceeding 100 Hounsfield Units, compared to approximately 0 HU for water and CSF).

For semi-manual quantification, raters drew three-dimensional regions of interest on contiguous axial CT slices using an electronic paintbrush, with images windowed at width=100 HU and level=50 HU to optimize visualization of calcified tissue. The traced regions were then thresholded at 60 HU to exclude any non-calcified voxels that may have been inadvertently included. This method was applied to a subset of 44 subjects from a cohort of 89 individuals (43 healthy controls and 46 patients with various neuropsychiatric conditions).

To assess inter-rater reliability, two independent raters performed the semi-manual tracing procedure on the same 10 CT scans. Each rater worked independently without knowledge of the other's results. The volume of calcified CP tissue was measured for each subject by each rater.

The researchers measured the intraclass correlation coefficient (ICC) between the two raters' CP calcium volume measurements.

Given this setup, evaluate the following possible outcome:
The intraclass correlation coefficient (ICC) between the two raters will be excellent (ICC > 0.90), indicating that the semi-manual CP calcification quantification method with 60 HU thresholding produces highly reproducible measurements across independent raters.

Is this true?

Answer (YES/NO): YES